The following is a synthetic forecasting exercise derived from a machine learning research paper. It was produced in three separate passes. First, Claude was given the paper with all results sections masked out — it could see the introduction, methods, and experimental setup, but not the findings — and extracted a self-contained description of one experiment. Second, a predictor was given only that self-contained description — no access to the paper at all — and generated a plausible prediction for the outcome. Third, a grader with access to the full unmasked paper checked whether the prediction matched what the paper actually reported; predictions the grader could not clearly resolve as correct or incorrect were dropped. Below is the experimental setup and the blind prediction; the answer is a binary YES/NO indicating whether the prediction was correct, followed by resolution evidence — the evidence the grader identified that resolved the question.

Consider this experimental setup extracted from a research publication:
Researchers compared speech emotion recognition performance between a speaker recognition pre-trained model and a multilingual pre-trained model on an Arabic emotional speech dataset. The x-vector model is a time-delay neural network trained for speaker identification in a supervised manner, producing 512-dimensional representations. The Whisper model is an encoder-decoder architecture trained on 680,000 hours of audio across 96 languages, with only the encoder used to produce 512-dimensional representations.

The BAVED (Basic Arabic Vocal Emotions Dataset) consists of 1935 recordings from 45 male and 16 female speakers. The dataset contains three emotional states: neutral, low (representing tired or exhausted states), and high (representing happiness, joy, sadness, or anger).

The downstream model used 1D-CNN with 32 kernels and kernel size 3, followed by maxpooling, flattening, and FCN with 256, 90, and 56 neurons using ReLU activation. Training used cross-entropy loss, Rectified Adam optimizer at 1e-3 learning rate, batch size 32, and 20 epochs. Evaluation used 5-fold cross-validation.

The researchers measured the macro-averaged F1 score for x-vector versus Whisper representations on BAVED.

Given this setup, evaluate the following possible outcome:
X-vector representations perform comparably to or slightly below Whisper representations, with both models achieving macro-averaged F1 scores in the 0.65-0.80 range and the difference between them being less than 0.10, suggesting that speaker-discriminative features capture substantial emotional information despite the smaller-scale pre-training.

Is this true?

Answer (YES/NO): NO